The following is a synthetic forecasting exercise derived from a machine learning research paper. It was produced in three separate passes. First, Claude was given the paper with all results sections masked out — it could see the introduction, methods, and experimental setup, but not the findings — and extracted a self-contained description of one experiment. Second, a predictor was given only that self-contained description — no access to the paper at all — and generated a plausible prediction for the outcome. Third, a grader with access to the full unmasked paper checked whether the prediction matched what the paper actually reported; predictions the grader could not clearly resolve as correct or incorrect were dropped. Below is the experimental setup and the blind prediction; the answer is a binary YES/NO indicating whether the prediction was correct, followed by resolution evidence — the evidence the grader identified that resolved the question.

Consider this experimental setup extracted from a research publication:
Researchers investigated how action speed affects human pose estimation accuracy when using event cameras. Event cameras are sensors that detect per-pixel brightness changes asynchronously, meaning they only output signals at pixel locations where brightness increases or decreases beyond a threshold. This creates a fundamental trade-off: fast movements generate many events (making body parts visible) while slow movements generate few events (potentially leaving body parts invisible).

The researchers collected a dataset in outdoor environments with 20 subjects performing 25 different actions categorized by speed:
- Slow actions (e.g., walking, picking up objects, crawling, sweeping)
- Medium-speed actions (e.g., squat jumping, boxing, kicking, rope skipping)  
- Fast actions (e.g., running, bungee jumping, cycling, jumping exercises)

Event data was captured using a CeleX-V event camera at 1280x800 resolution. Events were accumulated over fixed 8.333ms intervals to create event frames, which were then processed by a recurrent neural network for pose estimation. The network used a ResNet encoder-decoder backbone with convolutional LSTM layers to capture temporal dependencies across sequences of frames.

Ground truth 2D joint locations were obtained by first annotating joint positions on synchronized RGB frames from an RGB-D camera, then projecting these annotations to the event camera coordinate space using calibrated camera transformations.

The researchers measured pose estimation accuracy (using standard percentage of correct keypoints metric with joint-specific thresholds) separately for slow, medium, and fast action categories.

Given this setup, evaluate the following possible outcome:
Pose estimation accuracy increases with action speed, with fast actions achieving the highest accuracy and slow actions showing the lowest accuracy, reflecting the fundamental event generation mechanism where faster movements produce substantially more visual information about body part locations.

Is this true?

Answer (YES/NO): YES